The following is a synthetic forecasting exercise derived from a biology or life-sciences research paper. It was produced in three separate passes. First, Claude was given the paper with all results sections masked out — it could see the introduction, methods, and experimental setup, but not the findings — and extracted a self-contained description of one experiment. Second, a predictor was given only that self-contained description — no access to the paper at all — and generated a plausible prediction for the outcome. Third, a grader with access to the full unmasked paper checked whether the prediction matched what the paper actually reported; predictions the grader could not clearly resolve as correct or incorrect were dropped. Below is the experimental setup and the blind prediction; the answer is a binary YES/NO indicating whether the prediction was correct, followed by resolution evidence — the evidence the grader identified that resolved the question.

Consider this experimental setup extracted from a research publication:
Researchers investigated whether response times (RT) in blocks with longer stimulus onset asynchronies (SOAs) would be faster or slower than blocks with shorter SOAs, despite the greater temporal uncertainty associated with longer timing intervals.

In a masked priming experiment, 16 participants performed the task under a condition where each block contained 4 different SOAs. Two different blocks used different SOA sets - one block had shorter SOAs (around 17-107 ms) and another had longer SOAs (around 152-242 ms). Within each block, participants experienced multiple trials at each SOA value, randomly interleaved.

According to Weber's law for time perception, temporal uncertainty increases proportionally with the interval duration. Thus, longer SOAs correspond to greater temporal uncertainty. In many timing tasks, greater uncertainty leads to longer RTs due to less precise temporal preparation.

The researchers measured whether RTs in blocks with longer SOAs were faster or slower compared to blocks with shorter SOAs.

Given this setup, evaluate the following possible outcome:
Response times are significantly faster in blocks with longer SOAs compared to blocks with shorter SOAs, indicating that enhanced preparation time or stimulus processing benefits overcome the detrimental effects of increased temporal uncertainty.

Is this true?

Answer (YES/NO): YES